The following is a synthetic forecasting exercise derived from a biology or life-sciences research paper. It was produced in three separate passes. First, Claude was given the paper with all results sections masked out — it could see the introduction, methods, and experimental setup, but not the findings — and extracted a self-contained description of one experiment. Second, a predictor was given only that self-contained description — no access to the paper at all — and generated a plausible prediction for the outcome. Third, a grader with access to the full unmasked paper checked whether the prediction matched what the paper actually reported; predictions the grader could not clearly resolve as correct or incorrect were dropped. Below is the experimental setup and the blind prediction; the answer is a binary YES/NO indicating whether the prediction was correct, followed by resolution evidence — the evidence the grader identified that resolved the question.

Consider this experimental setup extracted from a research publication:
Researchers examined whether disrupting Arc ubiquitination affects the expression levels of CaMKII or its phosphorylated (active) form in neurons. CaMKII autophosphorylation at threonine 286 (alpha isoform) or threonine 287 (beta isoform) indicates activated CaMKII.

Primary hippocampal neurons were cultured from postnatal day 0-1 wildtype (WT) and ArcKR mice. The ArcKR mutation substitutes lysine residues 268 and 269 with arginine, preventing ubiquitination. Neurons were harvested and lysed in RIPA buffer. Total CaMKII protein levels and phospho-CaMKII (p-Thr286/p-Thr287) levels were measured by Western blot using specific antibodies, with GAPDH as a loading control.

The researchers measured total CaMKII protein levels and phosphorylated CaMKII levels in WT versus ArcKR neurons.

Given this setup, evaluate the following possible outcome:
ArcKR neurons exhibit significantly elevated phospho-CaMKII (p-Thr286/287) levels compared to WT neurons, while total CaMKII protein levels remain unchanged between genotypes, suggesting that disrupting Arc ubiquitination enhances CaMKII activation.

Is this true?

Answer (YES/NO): YES